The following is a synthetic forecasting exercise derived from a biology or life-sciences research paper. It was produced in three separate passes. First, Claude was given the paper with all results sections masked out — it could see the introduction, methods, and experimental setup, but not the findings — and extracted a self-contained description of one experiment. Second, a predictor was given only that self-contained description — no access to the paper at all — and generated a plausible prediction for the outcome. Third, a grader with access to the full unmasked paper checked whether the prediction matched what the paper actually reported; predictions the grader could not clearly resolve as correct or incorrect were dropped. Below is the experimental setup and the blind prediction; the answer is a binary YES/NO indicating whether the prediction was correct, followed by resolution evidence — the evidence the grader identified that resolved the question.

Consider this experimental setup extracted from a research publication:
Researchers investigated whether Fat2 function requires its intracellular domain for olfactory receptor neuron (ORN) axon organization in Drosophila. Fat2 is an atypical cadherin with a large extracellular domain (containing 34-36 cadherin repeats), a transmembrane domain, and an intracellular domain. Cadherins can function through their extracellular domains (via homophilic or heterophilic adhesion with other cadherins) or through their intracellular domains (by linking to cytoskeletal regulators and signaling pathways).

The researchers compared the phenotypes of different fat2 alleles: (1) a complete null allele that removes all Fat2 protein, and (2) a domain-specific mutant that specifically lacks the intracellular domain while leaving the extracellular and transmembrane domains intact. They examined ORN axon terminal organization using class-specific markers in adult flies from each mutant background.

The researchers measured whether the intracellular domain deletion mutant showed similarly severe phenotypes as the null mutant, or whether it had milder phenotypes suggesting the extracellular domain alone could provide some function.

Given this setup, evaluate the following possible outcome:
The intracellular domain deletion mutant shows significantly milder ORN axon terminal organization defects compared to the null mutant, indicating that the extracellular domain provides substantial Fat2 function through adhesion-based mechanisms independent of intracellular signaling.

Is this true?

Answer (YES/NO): NO